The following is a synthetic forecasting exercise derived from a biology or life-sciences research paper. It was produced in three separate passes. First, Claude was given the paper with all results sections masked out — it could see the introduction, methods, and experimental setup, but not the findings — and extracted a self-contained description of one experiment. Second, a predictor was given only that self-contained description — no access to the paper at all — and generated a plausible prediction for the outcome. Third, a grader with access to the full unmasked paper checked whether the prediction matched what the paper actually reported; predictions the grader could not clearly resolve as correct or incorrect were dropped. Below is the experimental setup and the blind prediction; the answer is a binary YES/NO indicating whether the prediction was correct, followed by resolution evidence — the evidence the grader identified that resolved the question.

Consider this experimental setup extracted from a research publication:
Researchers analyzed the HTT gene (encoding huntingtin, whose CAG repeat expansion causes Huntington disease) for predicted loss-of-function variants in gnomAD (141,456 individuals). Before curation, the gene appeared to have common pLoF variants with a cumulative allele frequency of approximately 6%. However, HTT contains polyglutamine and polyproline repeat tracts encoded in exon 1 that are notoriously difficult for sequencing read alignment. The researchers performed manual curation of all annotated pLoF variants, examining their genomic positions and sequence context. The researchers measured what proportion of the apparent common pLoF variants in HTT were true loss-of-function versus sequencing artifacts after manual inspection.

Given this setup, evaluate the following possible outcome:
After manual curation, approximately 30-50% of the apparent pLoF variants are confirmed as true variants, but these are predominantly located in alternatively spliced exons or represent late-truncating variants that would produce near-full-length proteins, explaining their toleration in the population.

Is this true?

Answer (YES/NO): NO